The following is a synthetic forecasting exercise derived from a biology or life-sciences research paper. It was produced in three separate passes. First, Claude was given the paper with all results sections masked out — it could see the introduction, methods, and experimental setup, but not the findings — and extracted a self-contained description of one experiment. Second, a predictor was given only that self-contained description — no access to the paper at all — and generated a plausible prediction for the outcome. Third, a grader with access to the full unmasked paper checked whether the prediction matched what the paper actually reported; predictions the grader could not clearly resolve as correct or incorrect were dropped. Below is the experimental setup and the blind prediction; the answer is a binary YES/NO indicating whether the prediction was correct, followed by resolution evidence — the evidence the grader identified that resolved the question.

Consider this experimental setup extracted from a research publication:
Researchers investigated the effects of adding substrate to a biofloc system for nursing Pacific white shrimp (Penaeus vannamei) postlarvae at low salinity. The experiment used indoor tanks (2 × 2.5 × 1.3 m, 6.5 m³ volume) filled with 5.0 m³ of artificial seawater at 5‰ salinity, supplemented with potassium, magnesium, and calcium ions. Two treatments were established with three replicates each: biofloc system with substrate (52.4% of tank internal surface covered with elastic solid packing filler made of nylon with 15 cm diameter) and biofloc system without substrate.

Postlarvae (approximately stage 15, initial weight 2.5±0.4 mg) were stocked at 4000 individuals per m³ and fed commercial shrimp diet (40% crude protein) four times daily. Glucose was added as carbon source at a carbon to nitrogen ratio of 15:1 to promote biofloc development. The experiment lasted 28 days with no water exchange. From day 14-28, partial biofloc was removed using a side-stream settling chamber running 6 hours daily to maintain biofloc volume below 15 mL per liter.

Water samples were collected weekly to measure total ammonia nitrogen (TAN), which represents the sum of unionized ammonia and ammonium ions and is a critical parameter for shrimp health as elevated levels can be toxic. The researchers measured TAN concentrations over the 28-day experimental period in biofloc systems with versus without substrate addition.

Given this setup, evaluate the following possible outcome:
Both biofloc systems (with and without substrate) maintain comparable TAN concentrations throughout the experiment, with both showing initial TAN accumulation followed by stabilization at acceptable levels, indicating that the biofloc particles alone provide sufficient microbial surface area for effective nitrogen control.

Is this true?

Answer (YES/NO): NO